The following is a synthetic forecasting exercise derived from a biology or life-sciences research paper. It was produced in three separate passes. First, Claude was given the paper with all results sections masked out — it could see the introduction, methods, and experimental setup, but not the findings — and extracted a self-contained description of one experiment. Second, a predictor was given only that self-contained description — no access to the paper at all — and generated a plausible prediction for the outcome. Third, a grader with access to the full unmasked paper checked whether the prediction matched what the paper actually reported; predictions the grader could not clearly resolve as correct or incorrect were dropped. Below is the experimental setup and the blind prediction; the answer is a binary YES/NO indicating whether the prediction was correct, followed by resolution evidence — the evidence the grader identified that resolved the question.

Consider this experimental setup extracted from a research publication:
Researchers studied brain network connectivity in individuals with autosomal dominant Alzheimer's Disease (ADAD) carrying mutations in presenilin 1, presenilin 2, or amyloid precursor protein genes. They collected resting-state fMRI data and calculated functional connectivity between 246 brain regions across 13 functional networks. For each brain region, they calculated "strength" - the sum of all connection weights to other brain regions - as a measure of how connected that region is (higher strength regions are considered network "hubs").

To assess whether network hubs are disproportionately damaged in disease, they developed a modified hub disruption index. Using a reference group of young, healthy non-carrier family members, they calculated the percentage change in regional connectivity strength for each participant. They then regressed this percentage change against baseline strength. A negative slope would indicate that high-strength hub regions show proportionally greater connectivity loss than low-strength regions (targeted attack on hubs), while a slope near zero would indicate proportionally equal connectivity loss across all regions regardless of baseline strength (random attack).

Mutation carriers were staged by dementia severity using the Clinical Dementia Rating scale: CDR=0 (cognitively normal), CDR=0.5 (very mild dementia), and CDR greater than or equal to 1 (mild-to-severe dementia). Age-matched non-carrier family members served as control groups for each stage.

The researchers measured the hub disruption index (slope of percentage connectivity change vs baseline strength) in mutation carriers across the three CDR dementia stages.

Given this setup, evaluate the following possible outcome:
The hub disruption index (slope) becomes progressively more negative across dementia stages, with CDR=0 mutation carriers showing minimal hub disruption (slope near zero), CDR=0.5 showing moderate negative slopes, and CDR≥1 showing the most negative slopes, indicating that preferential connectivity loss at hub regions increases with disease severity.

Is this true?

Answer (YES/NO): NO